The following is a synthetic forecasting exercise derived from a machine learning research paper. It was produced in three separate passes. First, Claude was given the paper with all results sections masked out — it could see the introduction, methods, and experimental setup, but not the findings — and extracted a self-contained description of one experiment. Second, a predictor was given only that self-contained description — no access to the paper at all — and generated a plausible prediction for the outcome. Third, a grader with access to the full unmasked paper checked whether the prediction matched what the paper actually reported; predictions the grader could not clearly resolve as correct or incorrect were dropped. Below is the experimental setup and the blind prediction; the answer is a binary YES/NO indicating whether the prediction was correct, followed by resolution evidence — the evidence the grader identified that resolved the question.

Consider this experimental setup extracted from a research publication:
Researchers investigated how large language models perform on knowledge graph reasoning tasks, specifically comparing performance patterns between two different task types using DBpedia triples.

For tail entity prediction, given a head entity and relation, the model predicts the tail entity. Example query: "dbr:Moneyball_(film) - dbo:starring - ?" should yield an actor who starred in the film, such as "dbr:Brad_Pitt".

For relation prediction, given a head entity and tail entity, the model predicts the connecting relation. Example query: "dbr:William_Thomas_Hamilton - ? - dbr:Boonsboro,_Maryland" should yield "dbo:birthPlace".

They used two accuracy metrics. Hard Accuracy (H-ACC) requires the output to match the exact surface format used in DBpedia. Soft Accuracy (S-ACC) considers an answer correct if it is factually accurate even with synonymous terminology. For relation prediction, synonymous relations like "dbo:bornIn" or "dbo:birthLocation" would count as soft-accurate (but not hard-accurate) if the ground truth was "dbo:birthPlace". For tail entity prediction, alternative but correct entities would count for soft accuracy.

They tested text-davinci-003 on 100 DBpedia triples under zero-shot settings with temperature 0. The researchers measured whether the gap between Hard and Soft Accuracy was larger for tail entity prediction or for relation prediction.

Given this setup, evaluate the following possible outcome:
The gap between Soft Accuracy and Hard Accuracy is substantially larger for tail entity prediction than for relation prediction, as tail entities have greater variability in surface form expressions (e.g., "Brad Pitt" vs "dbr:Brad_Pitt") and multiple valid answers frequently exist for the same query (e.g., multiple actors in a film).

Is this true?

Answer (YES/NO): NO